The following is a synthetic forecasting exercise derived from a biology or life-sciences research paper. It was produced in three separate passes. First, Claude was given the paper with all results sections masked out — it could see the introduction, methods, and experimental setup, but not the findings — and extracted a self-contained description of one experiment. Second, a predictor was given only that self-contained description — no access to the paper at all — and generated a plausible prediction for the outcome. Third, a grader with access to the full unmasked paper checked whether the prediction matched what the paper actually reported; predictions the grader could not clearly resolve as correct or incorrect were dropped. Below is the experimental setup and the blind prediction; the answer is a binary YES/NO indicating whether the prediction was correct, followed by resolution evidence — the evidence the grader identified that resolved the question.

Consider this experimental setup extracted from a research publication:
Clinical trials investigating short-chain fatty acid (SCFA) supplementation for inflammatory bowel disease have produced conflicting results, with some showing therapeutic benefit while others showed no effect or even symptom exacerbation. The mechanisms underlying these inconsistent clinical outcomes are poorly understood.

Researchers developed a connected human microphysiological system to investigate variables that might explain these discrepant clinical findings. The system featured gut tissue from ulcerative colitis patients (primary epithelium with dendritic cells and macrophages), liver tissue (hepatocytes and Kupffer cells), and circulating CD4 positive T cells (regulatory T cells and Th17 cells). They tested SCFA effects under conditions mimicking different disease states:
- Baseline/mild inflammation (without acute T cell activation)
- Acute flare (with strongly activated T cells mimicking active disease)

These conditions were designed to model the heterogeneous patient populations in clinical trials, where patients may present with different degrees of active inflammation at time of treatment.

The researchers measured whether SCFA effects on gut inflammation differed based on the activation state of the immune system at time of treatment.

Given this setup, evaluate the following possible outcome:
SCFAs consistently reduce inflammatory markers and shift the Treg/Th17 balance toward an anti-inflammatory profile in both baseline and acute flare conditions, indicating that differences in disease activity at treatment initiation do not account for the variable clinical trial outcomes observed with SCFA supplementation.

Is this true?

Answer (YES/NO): NO